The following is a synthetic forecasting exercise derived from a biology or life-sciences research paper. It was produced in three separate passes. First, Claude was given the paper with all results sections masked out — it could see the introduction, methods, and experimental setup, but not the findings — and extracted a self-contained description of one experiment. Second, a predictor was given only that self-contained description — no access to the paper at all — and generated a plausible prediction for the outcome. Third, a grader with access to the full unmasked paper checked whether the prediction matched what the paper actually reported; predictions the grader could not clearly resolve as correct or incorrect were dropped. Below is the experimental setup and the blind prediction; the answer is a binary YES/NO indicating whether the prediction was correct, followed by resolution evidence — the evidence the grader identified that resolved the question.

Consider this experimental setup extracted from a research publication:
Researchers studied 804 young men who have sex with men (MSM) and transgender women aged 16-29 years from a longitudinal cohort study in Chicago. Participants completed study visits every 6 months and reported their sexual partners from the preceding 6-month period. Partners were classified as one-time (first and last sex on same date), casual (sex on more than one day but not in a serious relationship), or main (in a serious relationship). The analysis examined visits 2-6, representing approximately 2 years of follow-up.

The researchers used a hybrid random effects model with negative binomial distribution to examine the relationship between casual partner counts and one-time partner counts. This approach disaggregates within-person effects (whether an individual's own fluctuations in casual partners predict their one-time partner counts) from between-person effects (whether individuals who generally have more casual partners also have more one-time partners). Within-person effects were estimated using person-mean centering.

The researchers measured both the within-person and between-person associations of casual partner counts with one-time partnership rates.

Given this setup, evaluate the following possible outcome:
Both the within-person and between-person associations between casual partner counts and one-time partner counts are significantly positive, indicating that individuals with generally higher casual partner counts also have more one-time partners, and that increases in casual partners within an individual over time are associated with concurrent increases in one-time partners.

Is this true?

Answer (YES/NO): YES